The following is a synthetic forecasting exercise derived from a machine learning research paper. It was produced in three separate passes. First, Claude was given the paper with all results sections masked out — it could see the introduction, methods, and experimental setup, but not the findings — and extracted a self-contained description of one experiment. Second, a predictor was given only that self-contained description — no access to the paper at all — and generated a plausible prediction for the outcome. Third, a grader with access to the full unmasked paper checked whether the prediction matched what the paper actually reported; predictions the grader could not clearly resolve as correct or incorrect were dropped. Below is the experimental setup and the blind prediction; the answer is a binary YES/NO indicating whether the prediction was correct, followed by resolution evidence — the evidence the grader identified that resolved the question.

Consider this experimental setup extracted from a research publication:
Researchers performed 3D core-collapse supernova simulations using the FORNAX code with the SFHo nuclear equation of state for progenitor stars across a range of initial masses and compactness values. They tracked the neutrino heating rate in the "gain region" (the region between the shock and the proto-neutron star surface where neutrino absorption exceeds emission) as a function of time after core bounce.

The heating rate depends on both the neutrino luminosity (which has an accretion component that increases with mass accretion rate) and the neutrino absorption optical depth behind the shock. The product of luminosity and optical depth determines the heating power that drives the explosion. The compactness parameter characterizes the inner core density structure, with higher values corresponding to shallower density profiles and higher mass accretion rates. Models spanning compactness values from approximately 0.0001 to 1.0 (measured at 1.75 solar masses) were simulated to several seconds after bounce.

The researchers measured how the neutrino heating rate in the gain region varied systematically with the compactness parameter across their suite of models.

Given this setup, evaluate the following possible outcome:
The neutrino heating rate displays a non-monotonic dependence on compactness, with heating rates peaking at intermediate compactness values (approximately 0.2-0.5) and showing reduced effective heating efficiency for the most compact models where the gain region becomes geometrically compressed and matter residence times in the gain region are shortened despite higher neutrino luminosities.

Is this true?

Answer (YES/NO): NO